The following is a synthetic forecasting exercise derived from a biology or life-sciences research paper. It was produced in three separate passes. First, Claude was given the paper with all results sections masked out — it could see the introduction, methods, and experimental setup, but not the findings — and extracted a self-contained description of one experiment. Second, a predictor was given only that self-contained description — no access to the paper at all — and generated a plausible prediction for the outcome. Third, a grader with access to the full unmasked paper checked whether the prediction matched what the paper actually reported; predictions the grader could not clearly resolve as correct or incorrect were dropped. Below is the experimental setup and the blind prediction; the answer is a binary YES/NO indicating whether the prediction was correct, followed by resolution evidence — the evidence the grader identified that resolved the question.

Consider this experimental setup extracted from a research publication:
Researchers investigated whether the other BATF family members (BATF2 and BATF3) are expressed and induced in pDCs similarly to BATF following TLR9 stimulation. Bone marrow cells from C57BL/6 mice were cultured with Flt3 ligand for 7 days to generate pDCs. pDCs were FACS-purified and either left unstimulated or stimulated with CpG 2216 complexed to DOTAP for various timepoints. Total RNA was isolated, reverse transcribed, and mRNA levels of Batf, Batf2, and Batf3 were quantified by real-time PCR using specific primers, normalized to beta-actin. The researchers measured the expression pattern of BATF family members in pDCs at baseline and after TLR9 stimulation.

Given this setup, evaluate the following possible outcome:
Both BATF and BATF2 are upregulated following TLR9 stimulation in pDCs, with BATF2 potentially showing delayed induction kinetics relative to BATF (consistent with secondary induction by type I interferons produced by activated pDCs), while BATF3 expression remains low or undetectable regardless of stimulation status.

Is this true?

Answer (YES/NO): NO